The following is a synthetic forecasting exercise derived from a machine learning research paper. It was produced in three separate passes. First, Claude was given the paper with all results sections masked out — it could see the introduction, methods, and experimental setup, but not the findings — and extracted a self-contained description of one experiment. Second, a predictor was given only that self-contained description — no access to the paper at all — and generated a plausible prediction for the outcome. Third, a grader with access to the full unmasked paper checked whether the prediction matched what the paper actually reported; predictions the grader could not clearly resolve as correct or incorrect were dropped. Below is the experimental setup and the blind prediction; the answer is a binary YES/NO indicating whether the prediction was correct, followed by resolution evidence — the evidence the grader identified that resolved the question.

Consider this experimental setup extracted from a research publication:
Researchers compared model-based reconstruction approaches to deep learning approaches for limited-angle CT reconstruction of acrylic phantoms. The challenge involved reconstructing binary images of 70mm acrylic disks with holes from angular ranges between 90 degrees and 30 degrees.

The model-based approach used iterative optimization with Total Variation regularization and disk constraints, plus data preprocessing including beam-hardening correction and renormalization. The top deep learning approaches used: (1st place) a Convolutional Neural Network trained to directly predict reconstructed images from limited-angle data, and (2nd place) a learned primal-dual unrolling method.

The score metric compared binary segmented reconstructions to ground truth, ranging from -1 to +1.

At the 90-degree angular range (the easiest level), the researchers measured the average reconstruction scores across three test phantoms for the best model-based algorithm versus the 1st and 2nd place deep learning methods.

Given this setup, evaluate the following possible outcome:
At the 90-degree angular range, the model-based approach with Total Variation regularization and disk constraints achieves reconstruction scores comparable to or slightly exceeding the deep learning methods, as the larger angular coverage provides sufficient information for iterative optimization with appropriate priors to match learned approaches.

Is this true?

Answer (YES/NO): NO